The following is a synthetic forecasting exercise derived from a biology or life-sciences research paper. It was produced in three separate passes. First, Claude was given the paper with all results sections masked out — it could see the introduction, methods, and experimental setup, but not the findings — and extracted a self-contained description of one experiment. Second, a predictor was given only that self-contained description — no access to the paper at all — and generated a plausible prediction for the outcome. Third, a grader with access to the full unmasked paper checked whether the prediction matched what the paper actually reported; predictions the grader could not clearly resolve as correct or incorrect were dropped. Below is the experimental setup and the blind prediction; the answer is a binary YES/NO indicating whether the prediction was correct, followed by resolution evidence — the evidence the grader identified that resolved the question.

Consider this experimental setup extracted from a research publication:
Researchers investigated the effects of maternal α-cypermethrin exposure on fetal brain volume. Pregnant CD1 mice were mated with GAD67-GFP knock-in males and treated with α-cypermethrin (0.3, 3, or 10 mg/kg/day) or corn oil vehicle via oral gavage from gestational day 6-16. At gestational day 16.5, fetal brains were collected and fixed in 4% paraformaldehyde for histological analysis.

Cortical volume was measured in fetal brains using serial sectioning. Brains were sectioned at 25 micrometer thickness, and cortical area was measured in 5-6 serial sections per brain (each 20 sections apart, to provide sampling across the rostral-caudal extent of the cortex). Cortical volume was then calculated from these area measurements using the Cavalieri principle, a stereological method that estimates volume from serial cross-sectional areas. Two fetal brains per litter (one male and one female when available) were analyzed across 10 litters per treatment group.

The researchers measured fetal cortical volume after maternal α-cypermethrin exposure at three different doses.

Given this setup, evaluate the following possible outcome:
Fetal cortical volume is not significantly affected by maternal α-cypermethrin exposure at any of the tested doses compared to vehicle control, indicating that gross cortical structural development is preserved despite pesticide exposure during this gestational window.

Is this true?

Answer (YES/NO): NO